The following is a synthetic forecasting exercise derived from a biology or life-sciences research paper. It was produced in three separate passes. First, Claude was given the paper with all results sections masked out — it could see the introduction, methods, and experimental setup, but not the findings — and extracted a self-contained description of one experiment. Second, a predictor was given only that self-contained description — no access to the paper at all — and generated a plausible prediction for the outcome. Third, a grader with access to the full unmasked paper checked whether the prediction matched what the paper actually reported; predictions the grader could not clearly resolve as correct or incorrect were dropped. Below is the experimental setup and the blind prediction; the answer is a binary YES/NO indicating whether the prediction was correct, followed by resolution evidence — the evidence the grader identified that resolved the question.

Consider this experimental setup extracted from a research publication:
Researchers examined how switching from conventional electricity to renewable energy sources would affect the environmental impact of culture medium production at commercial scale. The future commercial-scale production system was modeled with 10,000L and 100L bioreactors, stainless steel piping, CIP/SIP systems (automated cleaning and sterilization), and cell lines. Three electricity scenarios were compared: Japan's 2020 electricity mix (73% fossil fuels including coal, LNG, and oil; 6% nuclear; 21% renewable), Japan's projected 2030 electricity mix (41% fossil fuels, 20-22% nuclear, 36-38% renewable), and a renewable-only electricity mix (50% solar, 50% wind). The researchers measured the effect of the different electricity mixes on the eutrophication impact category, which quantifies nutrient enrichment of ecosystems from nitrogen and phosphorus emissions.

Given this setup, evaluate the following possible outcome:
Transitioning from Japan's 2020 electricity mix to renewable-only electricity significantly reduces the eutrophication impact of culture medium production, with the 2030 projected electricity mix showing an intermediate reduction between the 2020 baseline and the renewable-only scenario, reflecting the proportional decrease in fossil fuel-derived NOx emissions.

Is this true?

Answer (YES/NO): NO